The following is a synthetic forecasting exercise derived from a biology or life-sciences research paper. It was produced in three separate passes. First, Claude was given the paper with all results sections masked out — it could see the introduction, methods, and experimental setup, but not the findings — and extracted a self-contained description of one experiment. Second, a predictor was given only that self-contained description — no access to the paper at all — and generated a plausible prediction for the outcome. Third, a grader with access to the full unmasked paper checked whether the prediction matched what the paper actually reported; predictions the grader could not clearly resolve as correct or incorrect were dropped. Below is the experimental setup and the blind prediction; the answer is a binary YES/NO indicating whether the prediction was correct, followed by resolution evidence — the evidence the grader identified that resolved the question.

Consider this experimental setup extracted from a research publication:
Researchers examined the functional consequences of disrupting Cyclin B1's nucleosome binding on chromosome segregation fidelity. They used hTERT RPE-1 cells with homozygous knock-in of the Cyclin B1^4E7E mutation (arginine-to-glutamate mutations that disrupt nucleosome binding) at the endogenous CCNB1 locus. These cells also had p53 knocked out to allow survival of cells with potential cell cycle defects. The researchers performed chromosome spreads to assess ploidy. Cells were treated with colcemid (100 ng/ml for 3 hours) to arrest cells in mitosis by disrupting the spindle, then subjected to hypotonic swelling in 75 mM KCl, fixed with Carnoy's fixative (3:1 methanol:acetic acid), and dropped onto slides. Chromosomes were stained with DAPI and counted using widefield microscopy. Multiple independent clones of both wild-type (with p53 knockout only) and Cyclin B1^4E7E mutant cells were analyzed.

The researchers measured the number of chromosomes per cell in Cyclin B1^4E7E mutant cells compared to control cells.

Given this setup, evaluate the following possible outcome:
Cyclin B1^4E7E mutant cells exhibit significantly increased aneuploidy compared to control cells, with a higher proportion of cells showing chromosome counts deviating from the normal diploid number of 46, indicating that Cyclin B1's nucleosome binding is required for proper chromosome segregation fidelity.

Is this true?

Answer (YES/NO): YES